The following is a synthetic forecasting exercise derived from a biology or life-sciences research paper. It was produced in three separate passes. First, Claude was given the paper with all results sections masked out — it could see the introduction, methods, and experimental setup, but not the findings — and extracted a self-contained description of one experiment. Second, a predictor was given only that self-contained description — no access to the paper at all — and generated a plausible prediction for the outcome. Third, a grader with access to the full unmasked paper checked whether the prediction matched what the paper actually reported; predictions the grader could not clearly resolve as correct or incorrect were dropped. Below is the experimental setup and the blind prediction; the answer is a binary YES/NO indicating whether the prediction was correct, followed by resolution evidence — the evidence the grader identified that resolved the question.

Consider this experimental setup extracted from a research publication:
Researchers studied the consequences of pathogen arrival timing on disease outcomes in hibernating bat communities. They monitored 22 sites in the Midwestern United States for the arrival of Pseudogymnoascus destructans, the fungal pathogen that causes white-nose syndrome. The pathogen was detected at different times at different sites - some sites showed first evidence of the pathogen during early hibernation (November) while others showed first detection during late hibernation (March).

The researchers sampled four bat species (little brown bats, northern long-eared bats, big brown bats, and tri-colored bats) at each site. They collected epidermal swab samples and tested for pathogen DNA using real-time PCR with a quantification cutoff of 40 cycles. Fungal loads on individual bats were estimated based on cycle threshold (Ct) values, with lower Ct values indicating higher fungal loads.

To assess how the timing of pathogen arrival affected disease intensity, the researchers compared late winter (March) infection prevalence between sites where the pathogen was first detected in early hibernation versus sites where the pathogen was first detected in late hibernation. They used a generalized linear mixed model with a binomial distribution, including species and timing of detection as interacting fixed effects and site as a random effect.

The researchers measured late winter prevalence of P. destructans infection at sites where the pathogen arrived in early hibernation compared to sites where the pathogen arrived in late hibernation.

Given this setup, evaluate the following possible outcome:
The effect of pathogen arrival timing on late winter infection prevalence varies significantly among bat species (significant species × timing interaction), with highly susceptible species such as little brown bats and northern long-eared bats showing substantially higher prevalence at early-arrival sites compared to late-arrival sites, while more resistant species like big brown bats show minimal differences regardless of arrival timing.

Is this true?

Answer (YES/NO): YES